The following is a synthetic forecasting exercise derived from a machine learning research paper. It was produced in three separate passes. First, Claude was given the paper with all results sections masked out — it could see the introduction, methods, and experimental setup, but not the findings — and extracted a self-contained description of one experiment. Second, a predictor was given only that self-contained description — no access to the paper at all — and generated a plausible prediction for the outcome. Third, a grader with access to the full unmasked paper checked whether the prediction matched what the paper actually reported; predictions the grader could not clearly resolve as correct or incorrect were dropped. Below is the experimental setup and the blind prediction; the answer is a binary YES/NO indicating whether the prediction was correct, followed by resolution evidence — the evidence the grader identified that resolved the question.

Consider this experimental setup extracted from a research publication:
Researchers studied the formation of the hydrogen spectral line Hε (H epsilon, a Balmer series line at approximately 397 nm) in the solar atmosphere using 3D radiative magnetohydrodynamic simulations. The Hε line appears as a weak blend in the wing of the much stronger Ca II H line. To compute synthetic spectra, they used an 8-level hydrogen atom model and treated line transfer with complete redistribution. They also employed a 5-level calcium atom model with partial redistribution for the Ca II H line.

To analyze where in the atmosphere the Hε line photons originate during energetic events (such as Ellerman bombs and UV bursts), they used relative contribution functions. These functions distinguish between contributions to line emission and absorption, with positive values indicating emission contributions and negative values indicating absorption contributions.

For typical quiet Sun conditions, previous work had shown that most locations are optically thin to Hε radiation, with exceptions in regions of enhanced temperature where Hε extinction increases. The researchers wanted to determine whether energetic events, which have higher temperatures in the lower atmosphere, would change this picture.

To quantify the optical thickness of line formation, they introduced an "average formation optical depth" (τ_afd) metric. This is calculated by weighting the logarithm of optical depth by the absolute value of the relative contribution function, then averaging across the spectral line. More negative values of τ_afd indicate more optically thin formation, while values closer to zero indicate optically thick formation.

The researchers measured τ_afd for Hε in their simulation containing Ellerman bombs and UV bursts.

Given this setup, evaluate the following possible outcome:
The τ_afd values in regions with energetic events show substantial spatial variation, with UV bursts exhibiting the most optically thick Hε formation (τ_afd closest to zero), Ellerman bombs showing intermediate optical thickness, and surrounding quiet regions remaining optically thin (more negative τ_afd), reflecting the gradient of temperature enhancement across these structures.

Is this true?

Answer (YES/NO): NO